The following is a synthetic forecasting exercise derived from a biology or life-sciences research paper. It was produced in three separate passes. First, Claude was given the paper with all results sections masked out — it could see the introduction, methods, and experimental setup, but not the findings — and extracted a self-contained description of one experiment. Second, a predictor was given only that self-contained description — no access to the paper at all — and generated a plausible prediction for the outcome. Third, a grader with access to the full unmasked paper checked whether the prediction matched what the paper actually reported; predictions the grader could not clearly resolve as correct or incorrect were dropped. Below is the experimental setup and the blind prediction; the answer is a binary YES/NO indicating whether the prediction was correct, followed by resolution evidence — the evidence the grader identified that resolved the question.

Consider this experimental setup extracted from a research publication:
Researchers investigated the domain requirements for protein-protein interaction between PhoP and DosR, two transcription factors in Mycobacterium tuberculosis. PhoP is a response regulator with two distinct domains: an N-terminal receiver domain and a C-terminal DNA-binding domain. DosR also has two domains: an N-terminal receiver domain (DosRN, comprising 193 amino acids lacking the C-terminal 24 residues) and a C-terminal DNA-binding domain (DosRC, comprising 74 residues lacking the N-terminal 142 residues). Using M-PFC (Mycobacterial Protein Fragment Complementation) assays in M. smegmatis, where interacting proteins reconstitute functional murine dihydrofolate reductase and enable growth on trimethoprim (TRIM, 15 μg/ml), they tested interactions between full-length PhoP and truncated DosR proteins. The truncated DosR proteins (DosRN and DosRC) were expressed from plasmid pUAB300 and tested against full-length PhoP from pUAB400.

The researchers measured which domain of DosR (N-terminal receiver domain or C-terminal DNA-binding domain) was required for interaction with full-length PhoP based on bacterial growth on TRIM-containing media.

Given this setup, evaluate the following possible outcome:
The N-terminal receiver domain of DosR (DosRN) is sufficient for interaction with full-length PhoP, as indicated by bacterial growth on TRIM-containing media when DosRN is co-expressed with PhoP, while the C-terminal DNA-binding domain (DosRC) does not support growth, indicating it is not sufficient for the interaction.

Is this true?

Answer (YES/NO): YES